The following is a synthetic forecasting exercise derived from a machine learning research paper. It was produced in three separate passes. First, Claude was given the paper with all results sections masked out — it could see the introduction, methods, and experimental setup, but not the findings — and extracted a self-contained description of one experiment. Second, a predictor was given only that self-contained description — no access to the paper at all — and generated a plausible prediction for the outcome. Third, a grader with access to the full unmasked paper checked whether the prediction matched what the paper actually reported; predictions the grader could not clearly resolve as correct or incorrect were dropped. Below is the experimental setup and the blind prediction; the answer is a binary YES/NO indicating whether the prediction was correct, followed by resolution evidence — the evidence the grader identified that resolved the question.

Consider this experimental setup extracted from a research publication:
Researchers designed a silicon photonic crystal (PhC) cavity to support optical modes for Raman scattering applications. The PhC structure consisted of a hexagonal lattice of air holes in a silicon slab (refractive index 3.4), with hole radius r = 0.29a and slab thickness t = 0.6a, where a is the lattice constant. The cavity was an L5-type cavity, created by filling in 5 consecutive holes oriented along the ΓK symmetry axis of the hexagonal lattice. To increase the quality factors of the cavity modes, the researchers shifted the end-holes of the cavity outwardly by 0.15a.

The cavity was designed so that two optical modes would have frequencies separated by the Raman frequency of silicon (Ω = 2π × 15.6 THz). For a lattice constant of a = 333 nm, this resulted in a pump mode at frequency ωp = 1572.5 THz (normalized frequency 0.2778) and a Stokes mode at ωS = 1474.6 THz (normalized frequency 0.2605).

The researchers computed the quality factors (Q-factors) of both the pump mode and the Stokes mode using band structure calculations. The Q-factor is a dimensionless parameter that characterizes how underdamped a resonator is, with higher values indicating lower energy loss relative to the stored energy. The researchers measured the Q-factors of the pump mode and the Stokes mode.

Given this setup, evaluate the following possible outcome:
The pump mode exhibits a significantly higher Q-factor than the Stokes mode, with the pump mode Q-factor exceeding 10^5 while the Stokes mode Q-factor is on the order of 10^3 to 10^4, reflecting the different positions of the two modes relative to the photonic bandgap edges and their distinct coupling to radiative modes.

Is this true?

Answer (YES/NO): NO